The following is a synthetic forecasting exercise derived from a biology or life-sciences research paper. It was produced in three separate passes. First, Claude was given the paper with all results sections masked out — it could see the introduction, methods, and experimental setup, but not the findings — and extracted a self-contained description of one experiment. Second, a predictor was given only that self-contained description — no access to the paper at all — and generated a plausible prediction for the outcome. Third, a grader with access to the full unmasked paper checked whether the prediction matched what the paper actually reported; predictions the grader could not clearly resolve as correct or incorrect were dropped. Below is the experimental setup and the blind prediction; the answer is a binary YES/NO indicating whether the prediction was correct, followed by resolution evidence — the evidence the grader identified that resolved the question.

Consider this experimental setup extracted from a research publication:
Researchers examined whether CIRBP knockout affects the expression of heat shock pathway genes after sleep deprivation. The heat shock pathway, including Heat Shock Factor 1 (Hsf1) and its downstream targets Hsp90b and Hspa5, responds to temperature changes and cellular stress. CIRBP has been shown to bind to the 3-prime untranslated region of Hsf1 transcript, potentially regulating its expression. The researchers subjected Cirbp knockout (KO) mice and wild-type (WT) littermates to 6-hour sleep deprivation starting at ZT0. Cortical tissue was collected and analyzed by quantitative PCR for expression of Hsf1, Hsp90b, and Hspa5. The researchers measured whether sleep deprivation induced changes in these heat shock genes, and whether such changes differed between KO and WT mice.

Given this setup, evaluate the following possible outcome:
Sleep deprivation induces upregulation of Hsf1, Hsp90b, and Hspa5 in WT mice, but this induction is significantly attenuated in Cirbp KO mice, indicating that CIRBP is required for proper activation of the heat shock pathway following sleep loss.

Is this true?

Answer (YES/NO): NO